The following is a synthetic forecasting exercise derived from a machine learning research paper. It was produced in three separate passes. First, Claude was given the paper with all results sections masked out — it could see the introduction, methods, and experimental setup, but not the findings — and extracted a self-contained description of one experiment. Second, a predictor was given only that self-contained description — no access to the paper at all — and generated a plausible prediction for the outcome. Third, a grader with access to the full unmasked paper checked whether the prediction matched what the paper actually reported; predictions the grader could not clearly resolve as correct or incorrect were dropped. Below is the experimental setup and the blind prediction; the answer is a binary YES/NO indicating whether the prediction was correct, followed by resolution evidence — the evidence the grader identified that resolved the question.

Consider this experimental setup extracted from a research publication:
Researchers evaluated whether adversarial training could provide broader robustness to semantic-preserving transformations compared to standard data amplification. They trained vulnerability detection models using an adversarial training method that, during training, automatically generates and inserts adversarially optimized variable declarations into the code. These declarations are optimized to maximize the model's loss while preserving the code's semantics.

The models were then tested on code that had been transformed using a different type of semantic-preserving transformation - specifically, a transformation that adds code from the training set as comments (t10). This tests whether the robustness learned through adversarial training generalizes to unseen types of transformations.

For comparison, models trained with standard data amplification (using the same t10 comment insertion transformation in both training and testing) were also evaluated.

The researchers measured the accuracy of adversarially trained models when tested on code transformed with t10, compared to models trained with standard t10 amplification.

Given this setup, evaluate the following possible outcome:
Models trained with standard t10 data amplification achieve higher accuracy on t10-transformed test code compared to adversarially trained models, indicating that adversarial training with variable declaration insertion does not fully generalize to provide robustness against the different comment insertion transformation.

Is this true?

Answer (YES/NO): YES